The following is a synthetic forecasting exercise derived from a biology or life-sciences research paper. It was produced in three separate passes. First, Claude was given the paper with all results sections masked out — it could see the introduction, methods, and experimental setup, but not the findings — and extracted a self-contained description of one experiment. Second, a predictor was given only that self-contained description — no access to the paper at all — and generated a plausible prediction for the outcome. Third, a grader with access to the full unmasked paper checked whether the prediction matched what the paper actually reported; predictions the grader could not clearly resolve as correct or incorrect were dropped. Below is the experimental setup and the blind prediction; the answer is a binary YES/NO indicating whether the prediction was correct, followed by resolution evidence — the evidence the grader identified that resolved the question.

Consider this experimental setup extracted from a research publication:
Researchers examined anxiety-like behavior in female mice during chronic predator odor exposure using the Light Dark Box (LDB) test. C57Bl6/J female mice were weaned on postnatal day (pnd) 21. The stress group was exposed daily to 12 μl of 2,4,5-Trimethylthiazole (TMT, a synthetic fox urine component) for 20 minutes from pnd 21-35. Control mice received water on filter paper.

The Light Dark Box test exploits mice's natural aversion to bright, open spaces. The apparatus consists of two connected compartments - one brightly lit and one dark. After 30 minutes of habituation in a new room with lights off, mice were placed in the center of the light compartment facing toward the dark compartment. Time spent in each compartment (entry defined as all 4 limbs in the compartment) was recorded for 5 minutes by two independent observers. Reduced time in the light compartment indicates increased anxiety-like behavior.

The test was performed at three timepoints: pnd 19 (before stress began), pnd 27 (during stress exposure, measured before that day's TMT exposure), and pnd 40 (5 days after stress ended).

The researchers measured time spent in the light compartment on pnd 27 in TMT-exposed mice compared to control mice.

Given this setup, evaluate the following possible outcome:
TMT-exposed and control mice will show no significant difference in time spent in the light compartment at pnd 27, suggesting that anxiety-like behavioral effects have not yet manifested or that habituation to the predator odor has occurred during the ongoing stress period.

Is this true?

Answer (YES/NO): NO